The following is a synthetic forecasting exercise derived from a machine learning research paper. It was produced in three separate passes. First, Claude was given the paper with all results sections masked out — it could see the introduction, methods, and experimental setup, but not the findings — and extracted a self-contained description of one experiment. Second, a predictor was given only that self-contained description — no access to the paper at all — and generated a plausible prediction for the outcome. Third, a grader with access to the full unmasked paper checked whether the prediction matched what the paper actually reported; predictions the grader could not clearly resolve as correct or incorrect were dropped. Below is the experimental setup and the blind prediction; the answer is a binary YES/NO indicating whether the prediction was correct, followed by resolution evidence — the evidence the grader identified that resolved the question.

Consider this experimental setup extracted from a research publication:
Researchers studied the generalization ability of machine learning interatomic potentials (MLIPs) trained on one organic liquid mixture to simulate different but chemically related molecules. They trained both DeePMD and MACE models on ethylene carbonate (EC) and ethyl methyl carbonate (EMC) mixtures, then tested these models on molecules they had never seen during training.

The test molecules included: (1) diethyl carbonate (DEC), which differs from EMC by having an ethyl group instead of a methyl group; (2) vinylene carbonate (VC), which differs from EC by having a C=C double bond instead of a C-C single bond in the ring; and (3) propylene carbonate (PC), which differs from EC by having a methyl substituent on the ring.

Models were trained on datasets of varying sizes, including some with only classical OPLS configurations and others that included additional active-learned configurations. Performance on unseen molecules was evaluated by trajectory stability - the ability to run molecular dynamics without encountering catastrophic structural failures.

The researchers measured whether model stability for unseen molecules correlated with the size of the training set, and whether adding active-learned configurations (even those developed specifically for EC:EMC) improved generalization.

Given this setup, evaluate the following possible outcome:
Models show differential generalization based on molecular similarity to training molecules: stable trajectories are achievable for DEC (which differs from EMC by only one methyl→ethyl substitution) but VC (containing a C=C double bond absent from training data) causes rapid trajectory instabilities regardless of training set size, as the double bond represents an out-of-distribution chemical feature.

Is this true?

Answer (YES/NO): NO